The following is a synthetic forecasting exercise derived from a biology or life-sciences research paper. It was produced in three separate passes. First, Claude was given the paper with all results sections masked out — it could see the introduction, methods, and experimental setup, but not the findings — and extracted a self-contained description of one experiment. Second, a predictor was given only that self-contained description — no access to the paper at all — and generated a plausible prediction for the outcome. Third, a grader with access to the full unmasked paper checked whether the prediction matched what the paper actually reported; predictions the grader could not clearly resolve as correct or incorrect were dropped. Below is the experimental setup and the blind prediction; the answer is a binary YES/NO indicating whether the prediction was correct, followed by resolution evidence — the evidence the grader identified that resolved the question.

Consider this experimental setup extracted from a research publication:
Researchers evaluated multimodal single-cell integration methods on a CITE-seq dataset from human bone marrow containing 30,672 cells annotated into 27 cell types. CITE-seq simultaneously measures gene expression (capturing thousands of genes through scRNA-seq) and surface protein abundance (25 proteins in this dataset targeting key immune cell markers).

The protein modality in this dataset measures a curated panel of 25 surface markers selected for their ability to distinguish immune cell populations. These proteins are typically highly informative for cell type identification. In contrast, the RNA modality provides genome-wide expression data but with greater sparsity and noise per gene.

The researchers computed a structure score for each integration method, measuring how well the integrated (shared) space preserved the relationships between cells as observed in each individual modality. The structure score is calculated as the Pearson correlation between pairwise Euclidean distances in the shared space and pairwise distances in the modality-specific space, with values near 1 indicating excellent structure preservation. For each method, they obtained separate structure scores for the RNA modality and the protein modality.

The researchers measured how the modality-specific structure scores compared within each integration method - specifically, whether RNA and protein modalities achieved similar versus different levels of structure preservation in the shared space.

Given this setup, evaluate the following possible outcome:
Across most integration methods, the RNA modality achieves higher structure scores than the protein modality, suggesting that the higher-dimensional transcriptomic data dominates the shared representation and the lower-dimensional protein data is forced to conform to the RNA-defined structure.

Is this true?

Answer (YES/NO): NO